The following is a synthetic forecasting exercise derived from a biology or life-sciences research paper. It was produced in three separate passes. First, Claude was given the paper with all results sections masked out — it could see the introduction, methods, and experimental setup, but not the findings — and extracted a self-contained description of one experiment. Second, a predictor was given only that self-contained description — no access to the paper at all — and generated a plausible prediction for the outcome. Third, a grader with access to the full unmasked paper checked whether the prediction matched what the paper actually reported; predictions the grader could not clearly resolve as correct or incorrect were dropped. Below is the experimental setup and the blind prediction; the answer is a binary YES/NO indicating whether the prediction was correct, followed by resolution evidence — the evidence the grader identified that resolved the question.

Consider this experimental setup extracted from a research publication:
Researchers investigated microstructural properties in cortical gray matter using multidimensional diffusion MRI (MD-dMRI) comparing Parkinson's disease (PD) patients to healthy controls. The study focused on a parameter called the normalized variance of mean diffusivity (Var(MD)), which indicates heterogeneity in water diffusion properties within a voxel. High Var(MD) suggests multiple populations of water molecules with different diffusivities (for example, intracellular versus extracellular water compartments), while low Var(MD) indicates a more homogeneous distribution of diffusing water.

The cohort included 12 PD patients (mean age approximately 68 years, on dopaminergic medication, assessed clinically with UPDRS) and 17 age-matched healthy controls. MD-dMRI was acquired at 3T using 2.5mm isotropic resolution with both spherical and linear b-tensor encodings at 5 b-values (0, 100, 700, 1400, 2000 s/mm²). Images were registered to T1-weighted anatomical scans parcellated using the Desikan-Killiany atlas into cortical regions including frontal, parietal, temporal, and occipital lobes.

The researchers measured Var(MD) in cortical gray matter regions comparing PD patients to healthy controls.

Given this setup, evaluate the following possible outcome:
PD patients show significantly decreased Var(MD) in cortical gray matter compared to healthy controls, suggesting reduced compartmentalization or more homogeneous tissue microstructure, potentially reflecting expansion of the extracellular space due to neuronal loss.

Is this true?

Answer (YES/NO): NO